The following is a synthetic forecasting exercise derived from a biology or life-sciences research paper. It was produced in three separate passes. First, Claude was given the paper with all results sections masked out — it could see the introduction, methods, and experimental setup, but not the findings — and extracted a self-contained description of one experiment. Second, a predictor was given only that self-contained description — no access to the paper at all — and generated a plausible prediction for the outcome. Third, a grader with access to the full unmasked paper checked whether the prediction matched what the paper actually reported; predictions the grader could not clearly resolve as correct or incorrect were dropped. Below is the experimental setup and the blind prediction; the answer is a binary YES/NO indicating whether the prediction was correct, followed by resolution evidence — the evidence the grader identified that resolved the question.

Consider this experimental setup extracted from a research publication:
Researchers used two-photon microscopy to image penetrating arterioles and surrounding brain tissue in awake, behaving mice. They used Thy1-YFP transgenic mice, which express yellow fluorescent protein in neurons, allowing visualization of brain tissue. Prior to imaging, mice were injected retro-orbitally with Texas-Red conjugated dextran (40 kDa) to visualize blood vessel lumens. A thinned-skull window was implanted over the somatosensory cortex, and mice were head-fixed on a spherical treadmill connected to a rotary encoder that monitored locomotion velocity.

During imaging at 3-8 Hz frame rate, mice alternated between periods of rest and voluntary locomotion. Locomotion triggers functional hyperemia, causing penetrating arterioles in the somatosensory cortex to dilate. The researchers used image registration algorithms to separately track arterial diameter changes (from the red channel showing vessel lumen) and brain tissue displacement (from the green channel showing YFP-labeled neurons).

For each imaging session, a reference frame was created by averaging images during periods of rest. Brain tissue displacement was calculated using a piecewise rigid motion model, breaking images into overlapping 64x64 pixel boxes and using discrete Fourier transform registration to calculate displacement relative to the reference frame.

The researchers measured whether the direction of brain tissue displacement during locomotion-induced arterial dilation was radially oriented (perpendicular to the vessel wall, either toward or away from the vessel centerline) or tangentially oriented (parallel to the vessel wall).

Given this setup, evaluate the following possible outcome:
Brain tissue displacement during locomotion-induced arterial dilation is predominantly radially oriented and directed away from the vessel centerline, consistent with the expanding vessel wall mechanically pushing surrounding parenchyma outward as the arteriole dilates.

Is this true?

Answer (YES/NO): YES